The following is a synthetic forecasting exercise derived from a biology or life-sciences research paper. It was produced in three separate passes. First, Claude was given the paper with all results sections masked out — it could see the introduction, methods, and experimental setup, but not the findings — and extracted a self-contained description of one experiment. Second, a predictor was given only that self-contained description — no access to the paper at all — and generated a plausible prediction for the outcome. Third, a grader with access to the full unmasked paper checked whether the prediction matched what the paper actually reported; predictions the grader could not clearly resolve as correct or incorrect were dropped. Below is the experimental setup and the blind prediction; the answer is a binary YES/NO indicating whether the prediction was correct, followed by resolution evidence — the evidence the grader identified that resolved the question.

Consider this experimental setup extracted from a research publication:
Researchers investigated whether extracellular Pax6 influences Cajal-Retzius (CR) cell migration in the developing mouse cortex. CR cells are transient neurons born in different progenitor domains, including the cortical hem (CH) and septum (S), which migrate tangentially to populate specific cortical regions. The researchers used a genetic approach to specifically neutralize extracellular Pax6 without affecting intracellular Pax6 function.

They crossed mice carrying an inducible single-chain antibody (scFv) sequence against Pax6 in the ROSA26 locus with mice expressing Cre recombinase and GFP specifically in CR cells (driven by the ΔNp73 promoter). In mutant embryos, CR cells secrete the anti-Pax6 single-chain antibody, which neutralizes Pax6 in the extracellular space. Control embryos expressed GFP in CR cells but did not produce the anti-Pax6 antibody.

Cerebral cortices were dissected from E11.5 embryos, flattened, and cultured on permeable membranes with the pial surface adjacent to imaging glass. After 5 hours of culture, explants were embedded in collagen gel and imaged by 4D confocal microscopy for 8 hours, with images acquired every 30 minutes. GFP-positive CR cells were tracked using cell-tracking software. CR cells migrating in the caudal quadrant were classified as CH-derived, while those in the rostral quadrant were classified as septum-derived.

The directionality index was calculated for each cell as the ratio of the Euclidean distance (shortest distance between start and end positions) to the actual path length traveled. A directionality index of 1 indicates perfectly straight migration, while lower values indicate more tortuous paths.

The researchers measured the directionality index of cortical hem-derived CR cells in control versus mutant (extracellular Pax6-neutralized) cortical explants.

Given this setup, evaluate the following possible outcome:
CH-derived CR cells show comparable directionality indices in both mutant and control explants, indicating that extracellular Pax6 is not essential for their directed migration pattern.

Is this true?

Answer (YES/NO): NO